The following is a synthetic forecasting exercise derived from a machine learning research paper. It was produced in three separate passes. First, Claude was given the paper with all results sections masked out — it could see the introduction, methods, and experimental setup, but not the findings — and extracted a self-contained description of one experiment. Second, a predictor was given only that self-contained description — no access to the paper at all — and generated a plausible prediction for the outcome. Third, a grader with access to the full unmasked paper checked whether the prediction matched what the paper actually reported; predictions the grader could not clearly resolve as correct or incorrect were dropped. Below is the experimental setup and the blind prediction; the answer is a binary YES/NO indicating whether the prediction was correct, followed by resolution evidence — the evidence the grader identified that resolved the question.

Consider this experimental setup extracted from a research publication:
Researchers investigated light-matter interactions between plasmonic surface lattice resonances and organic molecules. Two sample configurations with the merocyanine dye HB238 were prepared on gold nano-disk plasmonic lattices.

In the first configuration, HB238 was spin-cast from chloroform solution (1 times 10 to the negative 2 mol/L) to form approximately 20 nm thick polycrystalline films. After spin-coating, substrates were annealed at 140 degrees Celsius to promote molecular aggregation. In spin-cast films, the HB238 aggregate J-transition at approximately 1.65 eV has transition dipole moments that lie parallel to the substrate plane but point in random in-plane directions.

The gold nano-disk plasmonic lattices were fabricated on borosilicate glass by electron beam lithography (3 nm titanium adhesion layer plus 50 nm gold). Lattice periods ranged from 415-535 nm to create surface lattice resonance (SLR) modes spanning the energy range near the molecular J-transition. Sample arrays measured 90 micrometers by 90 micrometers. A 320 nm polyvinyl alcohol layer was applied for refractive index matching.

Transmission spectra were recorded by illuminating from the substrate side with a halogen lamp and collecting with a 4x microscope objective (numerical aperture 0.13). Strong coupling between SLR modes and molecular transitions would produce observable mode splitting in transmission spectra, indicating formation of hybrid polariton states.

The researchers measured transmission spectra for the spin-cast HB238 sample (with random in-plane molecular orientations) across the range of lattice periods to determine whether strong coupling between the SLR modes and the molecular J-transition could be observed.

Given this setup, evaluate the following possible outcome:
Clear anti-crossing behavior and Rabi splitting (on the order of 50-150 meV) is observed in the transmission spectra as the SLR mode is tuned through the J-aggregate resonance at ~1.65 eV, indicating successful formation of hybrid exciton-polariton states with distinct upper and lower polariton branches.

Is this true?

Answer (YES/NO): YES